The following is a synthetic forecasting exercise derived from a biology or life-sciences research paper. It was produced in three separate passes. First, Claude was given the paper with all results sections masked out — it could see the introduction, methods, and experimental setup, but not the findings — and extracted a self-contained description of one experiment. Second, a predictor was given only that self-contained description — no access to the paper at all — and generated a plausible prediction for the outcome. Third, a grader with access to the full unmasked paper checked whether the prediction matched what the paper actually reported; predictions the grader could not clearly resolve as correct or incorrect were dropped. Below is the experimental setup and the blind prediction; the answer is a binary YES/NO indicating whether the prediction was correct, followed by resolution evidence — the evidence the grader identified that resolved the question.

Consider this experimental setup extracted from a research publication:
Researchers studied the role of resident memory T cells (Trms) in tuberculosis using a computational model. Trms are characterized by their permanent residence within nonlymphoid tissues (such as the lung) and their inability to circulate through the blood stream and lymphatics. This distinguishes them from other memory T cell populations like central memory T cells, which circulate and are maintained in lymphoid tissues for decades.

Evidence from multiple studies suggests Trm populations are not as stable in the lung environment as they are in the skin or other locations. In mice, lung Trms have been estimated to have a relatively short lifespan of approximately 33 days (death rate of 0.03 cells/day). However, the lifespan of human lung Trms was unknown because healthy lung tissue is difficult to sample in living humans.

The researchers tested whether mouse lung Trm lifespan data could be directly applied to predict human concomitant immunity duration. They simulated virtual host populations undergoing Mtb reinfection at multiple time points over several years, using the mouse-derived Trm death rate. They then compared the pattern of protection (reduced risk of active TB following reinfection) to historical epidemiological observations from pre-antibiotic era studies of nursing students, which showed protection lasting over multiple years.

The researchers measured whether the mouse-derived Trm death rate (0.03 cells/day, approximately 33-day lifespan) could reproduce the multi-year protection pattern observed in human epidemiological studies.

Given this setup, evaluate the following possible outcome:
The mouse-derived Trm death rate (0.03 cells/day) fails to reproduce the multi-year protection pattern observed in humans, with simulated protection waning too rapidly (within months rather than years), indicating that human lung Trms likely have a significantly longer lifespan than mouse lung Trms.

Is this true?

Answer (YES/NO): YES